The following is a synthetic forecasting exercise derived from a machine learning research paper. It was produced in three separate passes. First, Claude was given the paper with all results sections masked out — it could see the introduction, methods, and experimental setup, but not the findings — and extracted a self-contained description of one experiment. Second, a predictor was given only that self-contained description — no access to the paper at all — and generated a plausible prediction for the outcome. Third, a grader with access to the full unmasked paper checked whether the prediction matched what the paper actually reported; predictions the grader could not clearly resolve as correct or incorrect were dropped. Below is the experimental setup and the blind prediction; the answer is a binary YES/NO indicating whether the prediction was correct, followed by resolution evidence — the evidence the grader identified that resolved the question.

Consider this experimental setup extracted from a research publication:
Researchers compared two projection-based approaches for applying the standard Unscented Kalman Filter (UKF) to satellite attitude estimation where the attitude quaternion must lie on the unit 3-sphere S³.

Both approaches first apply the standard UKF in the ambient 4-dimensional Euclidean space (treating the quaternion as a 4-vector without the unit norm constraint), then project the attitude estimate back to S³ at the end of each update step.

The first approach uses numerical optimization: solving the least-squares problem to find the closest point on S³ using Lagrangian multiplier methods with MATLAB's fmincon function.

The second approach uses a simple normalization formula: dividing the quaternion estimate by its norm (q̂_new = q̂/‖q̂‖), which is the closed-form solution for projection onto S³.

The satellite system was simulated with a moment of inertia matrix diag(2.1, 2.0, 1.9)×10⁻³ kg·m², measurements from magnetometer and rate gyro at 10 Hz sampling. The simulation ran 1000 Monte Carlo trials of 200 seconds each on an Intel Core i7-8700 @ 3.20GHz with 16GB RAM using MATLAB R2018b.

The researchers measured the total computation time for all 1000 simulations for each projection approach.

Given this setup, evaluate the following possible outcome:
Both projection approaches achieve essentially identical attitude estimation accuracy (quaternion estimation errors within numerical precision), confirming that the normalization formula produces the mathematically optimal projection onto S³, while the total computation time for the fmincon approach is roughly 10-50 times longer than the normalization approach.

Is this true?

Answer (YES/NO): NO